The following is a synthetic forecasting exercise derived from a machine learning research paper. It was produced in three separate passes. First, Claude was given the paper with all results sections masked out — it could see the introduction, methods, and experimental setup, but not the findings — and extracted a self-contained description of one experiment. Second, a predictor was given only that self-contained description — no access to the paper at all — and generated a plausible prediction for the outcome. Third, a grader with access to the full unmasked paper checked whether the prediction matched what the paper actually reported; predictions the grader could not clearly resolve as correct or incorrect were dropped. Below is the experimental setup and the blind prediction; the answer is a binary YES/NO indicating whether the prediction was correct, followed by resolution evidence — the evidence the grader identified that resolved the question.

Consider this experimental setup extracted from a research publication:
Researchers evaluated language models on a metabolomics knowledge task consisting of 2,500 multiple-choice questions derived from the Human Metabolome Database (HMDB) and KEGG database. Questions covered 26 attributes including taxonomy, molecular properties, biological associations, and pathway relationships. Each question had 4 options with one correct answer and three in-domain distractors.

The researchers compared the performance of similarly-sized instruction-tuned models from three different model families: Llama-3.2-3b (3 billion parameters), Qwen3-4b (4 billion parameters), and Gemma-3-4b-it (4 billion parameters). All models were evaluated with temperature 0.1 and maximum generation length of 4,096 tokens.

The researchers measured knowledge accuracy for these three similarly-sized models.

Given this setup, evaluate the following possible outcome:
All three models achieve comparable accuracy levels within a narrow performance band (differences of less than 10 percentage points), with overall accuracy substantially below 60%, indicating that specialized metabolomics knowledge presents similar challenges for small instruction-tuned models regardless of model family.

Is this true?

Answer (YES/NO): NO